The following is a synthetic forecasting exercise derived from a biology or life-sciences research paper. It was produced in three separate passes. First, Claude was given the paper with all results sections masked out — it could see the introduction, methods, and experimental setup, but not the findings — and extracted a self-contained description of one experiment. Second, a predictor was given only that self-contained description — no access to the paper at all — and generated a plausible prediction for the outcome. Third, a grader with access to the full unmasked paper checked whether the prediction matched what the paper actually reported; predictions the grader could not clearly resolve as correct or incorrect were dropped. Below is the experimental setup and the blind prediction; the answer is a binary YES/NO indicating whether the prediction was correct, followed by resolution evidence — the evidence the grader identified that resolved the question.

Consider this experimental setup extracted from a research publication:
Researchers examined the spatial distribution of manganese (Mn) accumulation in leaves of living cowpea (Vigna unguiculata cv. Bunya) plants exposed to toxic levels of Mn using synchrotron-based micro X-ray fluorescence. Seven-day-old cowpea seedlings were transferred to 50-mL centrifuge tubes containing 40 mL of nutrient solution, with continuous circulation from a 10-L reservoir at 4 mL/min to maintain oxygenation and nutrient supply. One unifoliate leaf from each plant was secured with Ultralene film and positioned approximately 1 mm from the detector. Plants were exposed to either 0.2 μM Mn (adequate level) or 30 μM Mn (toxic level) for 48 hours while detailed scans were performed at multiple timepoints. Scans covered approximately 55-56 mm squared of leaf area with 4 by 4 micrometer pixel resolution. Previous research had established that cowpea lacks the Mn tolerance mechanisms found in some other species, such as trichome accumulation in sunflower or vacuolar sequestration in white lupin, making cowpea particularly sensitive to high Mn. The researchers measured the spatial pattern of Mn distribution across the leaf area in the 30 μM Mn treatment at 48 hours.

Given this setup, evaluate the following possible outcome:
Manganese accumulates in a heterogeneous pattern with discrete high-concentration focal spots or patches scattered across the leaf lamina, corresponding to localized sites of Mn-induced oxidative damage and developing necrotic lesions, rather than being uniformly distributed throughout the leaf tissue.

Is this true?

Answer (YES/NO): YES